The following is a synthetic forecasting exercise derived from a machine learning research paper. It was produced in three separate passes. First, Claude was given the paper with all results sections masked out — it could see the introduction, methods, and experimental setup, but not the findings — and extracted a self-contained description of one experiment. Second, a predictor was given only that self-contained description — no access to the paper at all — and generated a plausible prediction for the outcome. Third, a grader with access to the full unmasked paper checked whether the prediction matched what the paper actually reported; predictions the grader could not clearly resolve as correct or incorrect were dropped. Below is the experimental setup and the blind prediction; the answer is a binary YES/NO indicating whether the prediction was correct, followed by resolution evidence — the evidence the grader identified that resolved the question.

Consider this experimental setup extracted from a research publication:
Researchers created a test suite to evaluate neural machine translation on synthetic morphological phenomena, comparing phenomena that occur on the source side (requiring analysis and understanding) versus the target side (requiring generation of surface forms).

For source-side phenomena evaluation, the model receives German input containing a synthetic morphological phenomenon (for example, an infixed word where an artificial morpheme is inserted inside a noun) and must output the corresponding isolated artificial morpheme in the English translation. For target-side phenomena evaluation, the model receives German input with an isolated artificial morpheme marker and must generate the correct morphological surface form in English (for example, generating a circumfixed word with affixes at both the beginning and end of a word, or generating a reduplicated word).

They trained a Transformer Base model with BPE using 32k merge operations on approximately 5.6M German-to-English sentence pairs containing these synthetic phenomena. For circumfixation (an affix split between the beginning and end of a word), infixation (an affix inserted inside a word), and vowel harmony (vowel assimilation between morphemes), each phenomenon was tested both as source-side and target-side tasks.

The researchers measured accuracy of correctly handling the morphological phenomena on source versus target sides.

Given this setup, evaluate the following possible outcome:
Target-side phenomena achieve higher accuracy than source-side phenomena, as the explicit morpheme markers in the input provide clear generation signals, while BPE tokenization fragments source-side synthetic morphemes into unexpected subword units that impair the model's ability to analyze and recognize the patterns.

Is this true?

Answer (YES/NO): NO